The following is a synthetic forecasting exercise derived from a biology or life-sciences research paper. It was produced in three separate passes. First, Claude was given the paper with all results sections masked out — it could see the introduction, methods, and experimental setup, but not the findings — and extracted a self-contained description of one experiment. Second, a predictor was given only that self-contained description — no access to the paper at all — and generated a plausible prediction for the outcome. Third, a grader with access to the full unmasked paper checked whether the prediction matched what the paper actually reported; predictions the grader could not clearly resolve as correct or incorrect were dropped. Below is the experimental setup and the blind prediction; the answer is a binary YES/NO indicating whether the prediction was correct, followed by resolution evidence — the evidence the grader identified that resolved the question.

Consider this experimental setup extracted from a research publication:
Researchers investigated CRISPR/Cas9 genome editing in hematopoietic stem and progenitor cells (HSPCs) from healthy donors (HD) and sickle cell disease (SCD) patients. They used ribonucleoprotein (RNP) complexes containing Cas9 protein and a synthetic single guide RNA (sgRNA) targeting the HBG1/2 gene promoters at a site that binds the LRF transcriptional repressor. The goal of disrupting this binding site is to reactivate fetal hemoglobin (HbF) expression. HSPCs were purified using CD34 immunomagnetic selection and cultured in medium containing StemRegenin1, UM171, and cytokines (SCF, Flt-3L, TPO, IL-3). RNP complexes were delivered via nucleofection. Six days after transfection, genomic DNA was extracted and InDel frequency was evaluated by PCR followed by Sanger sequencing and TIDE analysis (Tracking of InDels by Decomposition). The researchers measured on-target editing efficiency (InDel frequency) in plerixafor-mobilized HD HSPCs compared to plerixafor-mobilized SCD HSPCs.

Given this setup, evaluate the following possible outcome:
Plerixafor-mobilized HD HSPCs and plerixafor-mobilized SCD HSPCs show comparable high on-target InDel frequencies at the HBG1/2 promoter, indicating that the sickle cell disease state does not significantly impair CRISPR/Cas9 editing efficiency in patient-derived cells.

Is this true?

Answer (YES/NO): NO